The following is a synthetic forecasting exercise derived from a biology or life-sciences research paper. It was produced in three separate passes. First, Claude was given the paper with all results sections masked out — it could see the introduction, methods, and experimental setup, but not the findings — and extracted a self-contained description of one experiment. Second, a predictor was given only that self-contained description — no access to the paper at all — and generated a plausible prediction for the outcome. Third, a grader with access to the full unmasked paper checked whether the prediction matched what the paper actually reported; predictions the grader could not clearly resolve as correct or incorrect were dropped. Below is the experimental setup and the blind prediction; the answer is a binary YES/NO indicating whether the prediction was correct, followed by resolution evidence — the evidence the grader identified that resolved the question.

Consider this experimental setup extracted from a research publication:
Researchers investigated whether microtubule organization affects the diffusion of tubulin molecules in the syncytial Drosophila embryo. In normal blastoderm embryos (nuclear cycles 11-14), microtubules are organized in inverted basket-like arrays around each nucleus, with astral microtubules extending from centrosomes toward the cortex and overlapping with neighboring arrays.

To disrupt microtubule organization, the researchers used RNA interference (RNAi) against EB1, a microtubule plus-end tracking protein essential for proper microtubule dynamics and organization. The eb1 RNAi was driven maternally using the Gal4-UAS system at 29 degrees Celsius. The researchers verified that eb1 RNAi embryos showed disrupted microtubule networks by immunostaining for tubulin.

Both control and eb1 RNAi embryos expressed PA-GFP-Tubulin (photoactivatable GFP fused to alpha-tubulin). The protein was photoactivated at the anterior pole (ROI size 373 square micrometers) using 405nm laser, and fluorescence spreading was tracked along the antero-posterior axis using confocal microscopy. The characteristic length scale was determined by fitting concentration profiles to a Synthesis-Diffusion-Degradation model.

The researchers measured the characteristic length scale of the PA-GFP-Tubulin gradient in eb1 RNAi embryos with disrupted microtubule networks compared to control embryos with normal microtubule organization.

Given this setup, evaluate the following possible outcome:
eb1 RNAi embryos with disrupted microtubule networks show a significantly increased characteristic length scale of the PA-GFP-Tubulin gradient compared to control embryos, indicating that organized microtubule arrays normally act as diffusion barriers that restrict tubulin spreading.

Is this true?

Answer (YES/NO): YES